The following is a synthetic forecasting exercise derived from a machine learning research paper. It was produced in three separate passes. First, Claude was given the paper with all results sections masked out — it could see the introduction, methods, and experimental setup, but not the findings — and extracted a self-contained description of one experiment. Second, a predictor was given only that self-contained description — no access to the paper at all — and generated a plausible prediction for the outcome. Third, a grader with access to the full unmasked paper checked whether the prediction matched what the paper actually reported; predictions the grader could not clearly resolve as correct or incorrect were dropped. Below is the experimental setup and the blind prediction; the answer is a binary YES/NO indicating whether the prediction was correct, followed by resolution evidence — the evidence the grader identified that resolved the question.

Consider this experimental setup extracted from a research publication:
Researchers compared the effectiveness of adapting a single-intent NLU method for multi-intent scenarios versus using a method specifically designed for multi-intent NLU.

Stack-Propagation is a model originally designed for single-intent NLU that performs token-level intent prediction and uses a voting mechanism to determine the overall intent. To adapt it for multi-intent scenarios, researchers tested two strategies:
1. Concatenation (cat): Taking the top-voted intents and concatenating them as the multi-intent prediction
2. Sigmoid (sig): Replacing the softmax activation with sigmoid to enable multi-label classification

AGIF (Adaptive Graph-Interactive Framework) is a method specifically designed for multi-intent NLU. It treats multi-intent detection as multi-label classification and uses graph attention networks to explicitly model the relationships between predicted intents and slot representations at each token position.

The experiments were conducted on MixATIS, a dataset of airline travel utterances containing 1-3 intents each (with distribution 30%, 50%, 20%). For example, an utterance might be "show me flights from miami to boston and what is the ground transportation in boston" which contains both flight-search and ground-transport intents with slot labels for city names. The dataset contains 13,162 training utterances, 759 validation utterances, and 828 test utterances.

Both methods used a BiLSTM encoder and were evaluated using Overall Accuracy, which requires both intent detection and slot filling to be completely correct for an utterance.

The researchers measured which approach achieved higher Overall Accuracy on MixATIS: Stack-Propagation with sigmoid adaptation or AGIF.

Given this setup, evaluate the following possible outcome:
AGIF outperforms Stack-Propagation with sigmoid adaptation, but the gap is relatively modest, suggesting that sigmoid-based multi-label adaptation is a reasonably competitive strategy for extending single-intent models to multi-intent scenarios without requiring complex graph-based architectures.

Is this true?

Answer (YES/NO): YES